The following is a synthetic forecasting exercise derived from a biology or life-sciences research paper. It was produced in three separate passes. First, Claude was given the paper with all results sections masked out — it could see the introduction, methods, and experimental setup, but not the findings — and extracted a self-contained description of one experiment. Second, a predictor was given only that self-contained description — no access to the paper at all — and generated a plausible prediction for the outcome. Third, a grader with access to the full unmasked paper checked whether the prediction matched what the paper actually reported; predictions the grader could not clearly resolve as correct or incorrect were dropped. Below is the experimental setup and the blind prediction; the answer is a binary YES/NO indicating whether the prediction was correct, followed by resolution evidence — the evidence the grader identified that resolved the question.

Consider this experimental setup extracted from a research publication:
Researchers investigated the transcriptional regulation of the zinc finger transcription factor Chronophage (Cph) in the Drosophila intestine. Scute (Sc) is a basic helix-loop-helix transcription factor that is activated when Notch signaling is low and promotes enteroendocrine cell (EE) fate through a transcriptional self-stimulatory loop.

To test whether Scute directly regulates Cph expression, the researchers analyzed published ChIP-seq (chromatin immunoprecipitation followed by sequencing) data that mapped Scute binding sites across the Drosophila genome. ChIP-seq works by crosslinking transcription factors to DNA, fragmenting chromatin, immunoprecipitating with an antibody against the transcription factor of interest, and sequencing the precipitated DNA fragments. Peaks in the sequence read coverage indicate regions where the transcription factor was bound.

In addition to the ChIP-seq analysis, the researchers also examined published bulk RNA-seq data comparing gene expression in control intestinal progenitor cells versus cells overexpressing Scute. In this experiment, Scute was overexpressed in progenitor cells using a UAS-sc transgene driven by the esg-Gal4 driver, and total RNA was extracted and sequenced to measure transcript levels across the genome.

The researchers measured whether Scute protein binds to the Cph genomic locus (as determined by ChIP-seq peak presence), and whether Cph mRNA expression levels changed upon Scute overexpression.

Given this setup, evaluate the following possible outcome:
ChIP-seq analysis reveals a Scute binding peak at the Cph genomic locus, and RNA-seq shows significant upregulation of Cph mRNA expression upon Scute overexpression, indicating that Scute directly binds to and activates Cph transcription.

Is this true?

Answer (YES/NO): YES